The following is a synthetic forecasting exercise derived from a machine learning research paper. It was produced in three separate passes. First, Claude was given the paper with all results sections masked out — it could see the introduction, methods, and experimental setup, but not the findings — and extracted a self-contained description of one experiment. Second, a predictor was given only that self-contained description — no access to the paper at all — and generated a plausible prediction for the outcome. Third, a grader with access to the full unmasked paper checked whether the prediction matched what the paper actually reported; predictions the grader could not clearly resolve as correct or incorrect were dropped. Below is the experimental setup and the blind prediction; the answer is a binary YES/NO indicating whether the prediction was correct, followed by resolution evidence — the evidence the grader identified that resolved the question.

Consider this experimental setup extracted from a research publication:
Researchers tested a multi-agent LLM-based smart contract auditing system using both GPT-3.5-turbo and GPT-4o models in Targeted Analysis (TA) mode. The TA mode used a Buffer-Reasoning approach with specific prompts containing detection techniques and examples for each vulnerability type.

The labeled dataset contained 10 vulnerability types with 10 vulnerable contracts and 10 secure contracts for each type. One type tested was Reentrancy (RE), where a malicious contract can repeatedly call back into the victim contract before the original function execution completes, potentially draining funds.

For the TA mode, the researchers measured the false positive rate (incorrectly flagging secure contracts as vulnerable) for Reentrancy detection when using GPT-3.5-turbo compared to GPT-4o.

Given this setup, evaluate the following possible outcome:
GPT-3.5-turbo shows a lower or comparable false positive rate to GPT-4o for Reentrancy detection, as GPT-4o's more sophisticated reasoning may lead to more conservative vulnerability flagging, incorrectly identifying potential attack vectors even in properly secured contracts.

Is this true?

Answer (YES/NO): YES